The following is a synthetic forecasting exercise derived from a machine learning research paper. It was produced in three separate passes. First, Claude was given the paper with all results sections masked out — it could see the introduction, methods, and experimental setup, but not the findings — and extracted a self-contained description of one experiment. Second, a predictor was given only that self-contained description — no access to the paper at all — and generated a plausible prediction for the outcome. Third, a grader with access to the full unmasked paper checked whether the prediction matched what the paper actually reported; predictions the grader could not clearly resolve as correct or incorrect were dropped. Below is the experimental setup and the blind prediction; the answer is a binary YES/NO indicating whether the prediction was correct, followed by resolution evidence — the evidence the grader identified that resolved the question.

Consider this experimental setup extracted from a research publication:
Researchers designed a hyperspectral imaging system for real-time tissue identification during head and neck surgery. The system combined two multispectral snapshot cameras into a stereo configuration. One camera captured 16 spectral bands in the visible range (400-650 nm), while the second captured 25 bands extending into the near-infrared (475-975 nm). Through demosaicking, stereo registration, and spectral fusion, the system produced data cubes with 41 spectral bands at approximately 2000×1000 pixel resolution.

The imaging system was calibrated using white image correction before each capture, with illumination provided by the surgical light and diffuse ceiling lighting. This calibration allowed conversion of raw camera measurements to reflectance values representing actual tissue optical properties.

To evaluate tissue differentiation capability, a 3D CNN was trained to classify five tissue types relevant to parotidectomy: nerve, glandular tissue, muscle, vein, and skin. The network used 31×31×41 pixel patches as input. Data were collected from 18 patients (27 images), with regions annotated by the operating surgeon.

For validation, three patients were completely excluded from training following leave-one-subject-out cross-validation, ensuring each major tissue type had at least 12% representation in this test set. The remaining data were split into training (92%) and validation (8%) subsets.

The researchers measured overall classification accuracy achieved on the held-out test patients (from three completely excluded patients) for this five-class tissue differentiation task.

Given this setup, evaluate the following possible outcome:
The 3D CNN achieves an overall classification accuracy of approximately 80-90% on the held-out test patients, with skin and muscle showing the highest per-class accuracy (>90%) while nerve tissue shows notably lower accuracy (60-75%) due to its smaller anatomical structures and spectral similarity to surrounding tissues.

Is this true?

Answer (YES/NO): NO